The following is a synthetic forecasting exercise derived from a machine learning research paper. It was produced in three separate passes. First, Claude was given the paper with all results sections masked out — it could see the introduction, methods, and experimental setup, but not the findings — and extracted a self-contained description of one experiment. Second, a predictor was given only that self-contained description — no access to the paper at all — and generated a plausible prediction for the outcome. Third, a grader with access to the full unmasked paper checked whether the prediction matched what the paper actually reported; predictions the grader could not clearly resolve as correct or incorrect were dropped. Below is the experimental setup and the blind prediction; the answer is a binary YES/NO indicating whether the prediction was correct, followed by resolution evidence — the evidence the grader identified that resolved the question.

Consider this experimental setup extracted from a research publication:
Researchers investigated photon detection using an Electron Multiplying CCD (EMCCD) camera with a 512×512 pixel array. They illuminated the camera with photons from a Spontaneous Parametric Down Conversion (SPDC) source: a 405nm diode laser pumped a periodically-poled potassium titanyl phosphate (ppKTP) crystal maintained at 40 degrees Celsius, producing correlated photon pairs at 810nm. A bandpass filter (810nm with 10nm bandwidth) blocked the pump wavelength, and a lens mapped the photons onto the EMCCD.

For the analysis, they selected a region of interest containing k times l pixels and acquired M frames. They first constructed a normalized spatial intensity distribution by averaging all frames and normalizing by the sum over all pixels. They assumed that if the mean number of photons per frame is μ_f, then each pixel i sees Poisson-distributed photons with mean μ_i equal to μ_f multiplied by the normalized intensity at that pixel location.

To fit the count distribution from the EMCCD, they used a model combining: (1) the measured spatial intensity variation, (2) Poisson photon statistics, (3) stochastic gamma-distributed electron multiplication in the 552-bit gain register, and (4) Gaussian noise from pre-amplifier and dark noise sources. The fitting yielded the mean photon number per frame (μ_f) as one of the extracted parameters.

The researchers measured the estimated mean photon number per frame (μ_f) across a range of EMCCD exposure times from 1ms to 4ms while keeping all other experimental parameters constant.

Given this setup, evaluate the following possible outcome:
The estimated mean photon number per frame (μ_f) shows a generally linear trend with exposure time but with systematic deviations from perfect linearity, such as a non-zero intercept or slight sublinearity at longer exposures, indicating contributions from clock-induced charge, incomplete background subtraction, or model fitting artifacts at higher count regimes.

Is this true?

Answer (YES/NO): NO